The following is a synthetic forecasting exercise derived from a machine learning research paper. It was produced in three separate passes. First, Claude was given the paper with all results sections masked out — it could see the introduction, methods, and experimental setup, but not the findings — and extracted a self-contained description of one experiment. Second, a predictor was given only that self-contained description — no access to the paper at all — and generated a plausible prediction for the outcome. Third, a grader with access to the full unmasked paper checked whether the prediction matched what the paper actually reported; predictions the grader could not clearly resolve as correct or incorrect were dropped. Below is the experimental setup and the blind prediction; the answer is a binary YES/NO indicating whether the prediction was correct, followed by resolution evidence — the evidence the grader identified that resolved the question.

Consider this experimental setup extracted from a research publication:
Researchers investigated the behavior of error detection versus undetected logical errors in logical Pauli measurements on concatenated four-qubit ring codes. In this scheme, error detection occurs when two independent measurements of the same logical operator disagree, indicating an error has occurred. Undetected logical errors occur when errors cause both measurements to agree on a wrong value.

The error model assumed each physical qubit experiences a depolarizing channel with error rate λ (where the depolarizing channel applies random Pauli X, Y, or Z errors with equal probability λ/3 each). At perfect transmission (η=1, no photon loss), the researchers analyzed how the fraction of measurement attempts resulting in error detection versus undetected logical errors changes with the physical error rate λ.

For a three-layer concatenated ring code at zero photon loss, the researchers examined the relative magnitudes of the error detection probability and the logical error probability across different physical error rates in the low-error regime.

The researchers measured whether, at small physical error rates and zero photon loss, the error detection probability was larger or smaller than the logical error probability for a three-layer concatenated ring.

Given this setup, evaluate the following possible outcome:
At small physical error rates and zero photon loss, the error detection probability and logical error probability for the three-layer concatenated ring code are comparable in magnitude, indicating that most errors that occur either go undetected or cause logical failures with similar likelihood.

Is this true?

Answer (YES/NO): NO